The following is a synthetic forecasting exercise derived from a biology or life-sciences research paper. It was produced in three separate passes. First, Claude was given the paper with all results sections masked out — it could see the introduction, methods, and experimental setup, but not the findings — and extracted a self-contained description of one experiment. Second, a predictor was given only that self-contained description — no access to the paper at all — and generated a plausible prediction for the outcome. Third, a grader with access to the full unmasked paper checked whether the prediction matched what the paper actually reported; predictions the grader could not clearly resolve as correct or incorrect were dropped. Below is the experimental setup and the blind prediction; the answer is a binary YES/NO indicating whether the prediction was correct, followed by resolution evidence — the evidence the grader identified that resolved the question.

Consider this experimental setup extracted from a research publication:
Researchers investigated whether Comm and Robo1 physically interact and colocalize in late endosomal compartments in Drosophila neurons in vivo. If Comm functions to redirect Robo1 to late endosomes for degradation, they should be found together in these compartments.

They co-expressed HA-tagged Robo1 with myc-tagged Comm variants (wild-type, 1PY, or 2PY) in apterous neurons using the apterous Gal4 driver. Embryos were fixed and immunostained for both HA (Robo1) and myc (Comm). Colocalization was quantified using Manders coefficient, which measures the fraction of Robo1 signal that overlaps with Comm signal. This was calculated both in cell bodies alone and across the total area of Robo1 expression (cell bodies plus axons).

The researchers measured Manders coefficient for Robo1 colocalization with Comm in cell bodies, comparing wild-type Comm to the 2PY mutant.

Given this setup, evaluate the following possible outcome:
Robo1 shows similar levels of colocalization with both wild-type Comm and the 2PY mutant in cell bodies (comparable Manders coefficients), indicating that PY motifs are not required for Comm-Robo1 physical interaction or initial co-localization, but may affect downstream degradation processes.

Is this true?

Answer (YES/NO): YES